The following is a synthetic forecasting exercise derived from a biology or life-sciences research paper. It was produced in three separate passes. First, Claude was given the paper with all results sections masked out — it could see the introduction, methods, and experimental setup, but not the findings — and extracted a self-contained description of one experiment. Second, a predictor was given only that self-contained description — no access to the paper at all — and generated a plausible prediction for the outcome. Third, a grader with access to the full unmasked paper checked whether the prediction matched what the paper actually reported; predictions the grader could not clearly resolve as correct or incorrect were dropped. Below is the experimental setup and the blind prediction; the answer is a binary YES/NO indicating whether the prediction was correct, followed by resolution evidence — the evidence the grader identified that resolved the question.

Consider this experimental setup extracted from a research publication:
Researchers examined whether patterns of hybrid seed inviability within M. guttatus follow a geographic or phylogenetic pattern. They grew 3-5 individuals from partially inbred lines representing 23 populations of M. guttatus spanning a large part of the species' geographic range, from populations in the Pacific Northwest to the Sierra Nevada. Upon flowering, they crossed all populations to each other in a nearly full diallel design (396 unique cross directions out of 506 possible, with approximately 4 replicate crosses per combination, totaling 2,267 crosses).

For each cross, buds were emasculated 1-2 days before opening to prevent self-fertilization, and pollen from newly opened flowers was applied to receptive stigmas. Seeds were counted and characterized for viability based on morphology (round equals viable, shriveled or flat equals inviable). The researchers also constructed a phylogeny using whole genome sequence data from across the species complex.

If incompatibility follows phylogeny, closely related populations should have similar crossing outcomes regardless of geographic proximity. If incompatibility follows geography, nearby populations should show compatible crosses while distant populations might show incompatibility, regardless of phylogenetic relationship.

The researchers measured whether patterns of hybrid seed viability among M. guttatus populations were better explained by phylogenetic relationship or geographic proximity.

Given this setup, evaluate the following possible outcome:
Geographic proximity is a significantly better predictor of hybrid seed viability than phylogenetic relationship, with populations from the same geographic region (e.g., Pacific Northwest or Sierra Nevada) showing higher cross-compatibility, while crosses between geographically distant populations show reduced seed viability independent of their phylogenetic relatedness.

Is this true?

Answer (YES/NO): YES